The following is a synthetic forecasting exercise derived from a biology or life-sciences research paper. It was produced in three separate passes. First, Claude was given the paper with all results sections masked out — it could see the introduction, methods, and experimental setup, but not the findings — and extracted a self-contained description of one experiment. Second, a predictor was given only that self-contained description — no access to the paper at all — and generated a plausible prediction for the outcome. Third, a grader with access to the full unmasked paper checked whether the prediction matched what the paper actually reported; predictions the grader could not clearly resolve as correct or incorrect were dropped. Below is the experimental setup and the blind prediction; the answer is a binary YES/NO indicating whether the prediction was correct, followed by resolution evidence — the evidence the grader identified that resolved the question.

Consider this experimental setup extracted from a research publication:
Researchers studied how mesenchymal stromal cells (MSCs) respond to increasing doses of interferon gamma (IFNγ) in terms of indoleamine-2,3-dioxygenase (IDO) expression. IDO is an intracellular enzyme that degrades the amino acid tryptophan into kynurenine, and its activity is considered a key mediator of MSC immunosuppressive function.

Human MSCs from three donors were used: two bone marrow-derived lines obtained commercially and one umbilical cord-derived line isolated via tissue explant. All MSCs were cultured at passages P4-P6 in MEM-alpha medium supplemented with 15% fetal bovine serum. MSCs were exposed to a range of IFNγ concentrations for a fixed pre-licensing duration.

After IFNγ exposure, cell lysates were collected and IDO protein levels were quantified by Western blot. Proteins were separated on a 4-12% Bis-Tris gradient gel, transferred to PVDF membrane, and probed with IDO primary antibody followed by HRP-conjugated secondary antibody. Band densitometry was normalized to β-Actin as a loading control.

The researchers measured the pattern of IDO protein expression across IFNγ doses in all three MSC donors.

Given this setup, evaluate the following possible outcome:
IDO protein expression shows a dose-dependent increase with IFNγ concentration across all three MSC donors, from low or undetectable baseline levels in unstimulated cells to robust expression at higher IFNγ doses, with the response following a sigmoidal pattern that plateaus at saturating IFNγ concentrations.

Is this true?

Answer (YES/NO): NO